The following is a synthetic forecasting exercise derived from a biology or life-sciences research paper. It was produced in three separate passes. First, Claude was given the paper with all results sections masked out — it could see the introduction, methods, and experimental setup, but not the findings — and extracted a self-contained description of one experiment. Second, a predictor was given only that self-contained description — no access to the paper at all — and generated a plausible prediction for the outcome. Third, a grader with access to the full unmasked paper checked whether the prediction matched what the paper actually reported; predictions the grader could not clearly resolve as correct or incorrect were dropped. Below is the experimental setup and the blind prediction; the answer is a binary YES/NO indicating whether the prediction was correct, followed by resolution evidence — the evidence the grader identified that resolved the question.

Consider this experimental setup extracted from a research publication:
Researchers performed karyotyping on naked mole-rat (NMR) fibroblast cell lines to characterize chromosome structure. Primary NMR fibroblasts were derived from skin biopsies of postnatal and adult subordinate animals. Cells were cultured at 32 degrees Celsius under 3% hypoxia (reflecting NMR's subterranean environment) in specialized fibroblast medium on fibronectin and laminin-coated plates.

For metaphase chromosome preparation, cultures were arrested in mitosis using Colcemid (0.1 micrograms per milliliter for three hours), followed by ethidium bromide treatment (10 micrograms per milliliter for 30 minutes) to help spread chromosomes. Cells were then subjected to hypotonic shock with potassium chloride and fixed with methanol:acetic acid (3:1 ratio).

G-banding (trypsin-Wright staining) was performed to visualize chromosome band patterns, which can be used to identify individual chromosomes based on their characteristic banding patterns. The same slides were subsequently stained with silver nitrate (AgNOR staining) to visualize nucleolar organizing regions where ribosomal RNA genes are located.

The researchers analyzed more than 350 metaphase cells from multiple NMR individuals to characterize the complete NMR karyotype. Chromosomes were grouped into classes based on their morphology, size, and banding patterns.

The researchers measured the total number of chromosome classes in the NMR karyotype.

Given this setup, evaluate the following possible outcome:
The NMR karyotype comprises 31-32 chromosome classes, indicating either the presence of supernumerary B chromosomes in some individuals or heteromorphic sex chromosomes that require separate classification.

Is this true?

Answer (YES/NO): YES